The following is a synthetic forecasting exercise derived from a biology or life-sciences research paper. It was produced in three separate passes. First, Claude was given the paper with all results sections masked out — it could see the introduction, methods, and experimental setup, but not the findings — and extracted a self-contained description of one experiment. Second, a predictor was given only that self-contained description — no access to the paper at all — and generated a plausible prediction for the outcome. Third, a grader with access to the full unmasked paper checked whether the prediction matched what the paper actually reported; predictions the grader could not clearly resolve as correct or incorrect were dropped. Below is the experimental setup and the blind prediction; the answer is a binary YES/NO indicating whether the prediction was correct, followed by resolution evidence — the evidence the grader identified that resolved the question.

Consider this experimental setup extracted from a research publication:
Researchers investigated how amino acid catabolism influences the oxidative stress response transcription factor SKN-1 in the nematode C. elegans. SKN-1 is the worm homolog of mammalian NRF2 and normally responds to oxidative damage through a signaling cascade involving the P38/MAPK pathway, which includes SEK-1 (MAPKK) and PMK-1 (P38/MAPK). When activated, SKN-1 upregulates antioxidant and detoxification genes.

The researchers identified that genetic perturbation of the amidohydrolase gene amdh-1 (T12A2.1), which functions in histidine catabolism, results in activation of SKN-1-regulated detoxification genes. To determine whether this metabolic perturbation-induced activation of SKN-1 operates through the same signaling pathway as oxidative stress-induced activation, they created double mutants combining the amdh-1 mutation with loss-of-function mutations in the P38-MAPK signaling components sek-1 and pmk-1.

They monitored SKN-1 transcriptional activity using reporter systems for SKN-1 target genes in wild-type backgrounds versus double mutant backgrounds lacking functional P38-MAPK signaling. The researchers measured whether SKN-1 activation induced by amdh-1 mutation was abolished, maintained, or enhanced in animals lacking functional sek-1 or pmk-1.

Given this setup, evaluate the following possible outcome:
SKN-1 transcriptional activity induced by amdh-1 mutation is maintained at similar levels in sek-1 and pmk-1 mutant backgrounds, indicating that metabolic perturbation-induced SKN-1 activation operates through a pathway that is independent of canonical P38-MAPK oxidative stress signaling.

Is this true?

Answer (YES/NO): NO